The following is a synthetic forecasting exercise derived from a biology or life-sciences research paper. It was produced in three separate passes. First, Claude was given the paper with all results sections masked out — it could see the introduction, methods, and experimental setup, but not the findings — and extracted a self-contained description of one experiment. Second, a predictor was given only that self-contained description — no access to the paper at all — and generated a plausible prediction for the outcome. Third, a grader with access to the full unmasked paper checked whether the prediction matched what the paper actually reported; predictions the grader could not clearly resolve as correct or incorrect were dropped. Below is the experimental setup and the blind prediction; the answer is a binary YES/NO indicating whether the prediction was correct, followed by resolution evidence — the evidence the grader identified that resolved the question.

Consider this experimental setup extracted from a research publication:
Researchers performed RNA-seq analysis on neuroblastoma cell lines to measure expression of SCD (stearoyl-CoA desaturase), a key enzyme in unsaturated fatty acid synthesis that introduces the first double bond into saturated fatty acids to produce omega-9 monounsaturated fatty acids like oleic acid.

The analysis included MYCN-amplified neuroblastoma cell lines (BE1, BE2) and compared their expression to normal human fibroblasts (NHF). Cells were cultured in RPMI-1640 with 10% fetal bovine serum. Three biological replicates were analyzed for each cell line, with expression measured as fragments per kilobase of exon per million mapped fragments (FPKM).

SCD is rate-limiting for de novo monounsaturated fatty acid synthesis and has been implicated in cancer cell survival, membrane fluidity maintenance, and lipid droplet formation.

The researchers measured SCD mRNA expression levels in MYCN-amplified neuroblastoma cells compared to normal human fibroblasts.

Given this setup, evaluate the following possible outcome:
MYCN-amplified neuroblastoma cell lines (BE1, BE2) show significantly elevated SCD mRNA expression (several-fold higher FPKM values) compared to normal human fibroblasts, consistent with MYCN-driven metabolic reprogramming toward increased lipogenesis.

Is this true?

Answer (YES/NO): YES